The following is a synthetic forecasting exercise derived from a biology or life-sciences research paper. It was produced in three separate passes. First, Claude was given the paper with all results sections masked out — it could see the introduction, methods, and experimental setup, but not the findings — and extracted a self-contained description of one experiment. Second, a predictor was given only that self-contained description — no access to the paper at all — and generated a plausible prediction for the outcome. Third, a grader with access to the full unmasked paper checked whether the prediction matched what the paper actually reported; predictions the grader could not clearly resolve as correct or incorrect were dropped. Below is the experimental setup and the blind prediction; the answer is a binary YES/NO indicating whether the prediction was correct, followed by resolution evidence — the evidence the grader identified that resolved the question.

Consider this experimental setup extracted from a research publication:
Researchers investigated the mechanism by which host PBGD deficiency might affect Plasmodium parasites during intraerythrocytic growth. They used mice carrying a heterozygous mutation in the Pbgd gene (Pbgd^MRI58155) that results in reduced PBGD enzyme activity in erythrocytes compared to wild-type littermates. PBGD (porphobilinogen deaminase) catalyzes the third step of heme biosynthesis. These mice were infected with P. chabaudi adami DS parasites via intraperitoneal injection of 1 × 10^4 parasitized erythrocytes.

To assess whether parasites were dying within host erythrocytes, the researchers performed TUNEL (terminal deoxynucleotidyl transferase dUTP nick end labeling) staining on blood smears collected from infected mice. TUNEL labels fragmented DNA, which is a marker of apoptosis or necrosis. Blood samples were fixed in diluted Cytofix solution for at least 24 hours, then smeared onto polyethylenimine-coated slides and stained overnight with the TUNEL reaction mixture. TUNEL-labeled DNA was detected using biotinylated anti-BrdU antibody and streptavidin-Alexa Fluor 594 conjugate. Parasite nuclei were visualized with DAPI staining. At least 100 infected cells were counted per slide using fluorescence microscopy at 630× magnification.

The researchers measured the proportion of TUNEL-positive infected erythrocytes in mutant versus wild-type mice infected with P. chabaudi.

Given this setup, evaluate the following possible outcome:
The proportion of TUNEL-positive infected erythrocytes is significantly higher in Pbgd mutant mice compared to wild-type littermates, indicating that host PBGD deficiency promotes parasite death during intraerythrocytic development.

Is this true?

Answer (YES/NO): YES